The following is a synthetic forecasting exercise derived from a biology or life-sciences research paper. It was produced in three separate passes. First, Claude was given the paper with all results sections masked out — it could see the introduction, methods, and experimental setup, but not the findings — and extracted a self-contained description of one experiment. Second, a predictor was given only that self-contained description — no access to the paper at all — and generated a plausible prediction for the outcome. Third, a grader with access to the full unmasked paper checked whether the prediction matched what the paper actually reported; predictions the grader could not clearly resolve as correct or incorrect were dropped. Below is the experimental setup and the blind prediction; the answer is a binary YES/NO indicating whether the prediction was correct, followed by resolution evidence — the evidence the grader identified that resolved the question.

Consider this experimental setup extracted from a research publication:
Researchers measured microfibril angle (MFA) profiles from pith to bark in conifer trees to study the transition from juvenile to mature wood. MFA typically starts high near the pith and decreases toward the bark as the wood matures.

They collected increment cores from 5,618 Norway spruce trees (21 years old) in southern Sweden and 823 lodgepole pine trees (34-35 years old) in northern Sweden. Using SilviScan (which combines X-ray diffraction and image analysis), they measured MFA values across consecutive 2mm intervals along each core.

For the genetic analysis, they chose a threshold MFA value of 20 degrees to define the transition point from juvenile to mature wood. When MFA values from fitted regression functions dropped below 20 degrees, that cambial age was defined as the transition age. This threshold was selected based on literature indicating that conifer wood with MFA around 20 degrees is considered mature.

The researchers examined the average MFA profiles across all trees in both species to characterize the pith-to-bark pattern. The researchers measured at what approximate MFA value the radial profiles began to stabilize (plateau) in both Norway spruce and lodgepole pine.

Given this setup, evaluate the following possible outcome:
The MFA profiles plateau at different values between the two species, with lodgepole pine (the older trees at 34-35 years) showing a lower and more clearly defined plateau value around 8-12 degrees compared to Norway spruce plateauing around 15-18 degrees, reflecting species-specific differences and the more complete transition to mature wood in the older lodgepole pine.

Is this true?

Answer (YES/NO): NO